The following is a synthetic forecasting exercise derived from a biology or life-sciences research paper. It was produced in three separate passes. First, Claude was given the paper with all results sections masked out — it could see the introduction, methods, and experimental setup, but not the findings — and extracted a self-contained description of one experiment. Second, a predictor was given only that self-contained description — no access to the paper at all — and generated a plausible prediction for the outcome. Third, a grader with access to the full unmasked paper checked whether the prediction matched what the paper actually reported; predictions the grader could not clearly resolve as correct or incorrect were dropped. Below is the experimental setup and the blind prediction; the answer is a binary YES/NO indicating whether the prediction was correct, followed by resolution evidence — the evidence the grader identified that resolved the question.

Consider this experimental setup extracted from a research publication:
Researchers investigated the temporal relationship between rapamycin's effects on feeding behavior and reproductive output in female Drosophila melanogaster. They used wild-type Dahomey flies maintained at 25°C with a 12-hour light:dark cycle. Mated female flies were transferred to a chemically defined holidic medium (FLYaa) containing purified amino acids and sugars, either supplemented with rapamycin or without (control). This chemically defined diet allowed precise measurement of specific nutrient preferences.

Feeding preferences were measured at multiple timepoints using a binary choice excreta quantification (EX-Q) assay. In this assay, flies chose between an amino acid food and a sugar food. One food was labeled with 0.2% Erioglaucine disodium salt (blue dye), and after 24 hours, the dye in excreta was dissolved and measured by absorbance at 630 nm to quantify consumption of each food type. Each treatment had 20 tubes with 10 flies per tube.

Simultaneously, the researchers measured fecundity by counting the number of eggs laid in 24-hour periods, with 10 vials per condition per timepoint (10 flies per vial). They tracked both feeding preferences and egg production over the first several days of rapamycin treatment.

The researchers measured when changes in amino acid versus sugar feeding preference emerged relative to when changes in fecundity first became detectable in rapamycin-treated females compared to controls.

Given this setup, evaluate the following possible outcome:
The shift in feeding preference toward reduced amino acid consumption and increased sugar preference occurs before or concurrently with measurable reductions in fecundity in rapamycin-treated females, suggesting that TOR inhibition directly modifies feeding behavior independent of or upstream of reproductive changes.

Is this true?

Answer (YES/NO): YES